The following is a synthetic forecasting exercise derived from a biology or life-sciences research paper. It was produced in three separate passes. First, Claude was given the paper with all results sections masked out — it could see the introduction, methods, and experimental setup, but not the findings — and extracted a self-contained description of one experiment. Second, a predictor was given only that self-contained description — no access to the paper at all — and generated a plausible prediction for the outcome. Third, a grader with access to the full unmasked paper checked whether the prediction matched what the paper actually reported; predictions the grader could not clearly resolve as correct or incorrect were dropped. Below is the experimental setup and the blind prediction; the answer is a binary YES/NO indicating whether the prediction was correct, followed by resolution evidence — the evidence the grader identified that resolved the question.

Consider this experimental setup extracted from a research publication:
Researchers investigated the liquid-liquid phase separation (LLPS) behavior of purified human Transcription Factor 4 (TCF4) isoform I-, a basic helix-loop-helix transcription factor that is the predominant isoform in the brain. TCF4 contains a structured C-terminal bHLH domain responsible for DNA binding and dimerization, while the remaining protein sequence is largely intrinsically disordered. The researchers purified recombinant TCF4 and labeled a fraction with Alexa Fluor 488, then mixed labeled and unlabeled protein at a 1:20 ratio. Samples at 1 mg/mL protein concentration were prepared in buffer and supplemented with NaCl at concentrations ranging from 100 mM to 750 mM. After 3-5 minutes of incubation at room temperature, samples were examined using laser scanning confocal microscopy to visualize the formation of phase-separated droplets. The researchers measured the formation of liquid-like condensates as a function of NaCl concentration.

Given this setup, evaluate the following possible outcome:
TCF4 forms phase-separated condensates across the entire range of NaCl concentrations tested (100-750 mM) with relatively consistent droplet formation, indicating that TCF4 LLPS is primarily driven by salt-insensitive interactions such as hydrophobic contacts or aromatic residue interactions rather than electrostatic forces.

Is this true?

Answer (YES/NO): NO